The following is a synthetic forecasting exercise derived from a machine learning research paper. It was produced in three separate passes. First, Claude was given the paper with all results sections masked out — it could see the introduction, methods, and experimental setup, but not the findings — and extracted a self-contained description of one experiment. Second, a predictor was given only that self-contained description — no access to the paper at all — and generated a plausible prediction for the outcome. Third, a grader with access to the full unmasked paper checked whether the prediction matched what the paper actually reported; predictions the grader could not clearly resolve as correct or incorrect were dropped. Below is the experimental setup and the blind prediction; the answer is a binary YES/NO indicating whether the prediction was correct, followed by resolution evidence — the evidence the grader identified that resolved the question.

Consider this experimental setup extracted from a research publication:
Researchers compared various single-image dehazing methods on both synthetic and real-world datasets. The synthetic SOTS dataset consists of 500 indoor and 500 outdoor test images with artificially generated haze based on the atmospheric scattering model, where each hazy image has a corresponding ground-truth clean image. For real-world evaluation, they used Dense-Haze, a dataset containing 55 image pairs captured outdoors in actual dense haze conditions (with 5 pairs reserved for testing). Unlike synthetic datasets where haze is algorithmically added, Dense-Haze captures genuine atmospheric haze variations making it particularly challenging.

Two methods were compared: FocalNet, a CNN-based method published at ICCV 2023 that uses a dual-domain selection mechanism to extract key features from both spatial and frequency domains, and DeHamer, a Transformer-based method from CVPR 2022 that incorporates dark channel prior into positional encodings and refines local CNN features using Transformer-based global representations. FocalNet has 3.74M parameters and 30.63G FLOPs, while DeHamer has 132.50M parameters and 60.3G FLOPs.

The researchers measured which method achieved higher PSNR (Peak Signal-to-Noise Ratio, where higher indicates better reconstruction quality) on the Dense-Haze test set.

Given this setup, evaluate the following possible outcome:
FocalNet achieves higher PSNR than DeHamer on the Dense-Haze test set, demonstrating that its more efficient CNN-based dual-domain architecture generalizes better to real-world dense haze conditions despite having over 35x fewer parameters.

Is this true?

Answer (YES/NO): YES